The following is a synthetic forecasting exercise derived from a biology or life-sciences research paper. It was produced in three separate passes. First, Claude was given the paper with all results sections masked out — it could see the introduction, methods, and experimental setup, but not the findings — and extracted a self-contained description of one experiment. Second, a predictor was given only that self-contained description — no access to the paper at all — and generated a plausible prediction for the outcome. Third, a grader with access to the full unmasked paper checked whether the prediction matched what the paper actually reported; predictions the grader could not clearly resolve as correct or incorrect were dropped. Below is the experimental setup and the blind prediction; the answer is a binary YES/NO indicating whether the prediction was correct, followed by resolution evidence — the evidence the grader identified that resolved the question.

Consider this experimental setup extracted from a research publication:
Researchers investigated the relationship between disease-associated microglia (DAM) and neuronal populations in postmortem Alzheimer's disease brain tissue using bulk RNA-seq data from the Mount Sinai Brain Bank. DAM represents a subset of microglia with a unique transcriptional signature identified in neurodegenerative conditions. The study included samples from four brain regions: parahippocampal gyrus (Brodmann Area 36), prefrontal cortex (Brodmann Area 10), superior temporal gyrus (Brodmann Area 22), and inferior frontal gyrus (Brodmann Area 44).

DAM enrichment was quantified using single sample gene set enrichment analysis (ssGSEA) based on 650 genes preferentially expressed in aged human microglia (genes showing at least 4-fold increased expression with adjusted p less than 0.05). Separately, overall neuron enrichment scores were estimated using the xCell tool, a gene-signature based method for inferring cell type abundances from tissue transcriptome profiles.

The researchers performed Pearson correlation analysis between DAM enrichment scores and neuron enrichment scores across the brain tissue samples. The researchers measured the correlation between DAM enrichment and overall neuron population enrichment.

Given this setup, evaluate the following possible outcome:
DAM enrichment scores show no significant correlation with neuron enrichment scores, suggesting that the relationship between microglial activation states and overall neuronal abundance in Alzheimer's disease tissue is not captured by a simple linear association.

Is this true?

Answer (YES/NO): NO